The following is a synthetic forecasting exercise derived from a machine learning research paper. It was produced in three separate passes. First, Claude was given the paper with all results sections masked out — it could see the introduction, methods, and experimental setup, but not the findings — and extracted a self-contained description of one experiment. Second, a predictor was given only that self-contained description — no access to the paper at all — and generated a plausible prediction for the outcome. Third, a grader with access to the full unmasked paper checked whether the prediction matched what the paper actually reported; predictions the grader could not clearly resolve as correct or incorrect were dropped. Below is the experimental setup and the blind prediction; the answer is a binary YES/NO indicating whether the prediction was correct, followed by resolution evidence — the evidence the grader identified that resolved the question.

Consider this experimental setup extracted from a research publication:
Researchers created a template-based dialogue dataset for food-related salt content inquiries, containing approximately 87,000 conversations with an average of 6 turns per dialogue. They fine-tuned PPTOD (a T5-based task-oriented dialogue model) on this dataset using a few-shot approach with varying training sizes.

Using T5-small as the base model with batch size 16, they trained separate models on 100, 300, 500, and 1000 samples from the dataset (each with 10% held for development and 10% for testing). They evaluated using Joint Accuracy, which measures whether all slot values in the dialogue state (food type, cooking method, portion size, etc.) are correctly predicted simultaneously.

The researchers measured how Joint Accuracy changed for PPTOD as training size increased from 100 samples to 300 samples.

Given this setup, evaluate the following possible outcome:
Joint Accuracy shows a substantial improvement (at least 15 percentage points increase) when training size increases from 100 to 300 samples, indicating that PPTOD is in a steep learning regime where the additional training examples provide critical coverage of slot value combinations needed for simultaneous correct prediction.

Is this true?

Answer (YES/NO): NO